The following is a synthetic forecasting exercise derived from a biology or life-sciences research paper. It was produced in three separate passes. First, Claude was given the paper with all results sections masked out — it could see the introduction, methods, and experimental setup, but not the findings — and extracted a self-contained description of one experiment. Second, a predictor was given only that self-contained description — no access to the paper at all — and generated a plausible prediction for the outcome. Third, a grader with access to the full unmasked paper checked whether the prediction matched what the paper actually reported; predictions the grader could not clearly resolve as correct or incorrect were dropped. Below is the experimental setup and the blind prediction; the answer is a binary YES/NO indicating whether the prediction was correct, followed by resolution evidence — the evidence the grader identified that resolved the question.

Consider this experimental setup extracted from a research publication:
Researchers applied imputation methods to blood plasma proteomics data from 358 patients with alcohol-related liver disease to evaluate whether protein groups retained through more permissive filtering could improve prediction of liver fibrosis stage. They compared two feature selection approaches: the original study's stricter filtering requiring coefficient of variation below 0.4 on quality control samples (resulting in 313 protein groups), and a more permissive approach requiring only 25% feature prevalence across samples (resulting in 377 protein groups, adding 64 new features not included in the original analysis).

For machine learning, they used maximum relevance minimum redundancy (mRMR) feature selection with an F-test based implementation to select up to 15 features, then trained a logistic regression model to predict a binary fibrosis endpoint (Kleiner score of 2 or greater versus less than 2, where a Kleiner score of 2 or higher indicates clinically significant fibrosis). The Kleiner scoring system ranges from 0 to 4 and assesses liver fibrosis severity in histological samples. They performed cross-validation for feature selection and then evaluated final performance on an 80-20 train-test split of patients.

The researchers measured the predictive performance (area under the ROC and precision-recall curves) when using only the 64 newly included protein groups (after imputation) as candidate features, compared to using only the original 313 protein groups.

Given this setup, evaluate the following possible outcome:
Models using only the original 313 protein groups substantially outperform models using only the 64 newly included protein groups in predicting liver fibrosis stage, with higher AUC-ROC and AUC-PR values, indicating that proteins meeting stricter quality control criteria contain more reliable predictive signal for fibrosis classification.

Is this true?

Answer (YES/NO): NO